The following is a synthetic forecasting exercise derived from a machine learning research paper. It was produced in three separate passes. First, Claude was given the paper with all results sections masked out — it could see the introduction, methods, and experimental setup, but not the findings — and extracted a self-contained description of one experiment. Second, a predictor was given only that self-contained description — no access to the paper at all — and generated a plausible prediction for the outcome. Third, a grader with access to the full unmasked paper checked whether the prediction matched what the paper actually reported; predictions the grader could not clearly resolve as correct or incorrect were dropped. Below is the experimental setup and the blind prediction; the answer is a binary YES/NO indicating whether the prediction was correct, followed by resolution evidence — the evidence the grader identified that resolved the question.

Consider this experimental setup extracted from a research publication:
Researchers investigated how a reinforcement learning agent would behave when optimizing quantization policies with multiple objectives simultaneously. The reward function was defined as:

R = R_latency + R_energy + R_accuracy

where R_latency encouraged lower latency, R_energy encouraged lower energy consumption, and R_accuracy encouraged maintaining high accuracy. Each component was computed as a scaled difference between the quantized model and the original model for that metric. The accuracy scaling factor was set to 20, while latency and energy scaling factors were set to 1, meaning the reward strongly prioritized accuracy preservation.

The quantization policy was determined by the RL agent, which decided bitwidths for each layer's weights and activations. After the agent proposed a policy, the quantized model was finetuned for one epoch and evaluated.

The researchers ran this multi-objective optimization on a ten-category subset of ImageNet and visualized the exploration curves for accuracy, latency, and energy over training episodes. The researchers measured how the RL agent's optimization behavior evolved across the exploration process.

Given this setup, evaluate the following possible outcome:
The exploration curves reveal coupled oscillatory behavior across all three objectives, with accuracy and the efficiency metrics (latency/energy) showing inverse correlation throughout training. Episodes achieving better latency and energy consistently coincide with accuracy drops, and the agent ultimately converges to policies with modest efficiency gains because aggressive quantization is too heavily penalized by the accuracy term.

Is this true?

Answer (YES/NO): NO